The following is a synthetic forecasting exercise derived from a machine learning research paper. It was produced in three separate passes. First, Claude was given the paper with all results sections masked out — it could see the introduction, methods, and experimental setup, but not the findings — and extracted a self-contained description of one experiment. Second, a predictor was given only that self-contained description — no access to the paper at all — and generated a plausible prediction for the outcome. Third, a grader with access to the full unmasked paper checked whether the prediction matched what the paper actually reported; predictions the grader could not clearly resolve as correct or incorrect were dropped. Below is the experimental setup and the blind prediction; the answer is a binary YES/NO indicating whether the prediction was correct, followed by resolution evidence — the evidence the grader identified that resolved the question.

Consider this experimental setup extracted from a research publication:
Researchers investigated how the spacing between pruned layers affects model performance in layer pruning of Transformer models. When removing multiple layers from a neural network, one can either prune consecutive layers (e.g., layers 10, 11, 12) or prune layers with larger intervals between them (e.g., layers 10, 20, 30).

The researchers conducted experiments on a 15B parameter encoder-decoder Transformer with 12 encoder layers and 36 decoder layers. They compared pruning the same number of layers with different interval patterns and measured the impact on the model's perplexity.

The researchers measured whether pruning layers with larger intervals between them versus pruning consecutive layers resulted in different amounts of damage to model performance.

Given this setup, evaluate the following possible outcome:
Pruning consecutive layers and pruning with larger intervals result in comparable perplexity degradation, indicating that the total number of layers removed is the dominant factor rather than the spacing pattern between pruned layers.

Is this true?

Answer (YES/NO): NO